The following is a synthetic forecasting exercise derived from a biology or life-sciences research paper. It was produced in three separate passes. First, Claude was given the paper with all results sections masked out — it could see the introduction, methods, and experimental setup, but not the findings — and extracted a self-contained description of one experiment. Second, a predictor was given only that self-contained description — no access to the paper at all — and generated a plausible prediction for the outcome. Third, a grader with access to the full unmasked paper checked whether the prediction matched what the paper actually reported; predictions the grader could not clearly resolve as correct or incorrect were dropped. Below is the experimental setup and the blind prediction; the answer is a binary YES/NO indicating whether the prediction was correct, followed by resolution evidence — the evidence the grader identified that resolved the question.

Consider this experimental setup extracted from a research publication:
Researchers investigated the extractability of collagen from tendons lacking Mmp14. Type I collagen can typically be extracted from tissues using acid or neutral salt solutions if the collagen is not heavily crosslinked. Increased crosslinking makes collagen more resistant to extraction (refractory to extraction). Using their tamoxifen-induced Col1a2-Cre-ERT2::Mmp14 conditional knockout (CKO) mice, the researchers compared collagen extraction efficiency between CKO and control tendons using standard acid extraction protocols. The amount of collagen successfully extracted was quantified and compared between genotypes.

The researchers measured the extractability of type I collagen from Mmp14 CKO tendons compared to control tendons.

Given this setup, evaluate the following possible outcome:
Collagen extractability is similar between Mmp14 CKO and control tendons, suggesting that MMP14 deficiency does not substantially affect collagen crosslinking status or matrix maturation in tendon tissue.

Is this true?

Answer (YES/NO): NO